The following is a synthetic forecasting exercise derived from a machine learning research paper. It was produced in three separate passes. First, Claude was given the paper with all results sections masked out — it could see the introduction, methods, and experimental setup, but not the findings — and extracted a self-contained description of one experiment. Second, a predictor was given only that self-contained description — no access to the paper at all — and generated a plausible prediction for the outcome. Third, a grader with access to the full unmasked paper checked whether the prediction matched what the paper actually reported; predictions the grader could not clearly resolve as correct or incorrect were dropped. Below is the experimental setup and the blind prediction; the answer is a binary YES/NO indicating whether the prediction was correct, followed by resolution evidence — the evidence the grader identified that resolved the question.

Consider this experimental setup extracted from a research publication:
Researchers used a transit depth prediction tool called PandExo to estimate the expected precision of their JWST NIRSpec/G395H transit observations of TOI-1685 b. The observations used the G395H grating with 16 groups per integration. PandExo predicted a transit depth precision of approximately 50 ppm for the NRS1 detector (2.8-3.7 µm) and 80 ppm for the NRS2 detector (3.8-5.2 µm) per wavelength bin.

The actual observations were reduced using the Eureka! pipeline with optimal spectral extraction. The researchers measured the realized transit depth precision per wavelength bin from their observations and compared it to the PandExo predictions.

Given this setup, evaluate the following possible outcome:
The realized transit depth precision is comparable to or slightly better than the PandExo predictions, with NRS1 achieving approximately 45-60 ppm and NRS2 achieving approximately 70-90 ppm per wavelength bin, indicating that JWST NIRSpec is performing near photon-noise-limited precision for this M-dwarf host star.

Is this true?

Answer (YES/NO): NO